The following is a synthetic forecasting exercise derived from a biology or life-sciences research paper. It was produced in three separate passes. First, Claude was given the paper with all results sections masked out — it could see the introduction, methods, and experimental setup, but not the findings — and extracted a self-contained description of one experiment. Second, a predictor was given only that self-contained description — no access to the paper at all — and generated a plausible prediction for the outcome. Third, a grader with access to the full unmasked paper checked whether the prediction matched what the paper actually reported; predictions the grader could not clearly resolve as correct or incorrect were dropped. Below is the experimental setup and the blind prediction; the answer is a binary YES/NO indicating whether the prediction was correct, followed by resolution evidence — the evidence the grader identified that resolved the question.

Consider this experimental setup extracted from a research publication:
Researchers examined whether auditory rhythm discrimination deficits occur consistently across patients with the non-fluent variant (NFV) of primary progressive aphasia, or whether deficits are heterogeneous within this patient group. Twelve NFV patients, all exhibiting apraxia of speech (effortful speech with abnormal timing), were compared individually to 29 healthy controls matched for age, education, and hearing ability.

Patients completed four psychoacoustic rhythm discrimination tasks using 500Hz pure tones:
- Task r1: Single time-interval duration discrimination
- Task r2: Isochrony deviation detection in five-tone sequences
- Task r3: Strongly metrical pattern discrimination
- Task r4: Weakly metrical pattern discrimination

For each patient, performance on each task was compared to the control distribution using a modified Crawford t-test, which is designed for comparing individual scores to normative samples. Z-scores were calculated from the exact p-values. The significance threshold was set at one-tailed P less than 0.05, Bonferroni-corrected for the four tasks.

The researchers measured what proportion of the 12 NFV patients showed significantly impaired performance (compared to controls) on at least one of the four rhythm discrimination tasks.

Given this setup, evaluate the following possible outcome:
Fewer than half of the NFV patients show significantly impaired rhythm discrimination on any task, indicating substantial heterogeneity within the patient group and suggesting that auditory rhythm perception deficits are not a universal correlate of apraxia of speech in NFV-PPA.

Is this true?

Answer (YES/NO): NO